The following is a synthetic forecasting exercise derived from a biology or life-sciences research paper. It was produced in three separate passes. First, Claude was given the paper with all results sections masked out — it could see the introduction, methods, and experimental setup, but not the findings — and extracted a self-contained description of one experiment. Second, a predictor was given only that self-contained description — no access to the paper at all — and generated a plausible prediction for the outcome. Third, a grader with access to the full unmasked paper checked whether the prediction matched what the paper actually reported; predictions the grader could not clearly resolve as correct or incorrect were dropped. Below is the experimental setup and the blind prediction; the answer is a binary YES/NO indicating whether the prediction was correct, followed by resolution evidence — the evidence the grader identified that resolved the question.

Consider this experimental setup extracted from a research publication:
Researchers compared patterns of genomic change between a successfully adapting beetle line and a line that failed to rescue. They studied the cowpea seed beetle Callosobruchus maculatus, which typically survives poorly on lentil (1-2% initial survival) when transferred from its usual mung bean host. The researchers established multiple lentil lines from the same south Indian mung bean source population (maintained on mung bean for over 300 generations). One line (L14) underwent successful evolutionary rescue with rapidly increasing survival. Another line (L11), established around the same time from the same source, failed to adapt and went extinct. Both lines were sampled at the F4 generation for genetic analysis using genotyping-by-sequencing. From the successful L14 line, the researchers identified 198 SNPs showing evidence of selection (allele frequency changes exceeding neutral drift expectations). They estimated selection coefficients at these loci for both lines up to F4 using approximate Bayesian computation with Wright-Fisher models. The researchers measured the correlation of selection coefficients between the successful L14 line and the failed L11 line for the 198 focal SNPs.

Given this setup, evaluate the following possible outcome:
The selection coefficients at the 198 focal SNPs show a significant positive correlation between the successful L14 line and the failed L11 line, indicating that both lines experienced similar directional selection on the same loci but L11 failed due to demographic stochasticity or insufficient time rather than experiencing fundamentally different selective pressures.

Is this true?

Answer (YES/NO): NO